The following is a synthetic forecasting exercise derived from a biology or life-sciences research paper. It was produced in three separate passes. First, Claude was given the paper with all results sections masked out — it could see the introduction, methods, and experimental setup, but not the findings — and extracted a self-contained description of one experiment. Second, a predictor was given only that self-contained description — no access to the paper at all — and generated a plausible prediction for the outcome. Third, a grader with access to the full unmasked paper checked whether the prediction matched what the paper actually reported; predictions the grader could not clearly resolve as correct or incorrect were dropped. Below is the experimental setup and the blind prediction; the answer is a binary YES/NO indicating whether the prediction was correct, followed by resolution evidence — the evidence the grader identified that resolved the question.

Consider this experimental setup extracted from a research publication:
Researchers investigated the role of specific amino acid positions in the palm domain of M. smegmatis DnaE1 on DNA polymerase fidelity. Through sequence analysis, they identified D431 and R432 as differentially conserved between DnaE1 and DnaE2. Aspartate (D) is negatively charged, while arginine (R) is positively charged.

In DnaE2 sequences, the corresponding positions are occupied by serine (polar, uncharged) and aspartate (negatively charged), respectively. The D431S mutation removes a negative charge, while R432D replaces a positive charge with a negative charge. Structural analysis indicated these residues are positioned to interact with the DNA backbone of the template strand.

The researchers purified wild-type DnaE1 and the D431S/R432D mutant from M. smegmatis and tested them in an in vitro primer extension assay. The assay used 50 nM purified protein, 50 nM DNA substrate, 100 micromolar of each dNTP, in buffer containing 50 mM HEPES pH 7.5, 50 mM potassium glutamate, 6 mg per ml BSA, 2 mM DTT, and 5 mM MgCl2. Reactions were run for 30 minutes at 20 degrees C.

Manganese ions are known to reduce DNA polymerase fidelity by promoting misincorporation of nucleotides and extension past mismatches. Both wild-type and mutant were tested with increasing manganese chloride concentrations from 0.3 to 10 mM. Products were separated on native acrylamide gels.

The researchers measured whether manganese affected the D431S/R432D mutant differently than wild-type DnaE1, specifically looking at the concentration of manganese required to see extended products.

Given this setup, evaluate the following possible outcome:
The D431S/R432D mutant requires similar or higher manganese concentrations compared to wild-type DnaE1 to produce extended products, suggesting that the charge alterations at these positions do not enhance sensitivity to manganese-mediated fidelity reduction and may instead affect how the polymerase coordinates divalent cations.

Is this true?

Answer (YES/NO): NO